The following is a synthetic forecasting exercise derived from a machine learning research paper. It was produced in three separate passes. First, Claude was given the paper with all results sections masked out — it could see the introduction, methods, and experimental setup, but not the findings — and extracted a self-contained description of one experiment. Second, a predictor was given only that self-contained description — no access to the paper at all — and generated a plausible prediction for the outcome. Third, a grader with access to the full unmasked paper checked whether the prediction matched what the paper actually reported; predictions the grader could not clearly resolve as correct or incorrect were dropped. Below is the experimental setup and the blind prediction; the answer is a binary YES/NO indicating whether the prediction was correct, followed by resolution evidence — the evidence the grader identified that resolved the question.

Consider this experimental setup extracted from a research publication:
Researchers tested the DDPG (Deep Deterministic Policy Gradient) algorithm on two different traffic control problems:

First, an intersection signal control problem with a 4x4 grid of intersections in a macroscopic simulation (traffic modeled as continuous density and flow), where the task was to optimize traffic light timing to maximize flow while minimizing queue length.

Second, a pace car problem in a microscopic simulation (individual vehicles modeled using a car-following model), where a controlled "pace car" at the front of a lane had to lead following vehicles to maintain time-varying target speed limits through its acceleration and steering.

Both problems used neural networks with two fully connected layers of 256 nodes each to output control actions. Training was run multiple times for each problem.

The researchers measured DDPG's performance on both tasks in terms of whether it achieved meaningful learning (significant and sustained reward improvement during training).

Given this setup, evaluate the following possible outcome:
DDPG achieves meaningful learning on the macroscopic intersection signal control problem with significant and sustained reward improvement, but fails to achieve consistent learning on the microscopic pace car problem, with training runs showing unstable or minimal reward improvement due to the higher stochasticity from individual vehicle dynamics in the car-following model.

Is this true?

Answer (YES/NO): NO